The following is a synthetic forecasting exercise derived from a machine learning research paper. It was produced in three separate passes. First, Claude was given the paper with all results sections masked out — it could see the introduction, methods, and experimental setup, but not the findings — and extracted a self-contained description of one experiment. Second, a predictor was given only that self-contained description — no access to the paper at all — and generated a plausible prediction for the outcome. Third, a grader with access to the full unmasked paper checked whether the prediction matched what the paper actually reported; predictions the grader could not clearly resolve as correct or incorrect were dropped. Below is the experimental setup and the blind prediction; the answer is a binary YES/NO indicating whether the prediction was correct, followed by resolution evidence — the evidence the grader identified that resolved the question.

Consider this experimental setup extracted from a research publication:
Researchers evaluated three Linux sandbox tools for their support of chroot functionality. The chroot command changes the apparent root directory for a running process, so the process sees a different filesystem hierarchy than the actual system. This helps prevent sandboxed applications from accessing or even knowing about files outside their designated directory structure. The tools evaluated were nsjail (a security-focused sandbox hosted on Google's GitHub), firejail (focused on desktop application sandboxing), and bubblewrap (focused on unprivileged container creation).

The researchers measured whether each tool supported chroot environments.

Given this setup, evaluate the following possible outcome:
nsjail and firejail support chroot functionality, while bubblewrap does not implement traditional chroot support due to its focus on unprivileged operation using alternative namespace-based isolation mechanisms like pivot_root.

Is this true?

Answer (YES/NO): YES